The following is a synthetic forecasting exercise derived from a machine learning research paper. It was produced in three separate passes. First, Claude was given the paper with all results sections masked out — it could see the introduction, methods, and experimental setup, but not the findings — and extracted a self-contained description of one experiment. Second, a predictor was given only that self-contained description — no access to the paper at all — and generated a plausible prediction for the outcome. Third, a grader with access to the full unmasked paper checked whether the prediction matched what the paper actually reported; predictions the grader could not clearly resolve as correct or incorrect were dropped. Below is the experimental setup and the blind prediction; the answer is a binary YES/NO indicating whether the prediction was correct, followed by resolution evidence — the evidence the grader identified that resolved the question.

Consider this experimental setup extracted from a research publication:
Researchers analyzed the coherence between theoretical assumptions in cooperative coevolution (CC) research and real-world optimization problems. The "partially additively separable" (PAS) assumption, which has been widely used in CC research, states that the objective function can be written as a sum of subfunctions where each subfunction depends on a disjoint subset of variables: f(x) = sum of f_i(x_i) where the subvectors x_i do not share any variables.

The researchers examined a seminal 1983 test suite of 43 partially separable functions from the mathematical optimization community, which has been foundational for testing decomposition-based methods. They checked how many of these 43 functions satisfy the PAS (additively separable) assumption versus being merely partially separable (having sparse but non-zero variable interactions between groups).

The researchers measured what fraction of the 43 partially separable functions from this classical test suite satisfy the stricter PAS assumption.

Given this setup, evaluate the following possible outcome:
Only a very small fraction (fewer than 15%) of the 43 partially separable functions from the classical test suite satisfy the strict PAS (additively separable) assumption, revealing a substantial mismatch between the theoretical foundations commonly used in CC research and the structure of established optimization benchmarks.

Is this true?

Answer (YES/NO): YES